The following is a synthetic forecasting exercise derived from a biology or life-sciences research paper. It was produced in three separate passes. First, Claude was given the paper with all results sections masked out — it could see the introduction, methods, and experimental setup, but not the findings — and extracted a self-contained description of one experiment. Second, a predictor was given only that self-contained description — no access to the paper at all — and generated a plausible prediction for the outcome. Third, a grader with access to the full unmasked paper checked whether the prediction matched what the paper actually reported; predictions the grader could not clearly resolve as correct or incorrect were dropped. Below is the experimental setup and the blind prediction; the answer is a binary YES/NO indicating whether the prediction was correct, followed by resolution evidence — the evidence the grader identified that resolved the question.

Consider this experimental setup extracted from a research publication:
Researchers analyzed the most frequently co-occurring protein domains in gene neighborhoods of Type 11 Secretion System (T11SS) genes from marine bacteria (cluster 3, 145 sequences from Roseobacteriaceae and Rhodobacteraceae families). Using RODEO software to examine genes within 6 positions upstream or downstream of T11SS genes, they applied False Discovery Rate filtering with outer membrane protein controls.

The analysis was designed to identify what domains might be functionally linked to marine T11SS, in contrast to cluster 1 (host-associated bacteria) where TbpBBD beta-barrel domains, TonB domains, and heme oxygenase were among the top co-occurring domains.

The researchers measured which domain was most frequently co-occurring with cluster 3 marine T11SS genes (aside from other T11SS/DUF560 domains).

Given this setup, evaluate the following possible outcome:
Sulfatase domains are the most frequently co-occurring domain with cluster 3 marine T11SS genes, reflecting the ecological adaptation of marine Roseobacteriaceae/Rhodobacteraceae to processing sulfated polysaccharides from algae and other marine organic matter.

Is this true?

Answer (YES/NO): NO